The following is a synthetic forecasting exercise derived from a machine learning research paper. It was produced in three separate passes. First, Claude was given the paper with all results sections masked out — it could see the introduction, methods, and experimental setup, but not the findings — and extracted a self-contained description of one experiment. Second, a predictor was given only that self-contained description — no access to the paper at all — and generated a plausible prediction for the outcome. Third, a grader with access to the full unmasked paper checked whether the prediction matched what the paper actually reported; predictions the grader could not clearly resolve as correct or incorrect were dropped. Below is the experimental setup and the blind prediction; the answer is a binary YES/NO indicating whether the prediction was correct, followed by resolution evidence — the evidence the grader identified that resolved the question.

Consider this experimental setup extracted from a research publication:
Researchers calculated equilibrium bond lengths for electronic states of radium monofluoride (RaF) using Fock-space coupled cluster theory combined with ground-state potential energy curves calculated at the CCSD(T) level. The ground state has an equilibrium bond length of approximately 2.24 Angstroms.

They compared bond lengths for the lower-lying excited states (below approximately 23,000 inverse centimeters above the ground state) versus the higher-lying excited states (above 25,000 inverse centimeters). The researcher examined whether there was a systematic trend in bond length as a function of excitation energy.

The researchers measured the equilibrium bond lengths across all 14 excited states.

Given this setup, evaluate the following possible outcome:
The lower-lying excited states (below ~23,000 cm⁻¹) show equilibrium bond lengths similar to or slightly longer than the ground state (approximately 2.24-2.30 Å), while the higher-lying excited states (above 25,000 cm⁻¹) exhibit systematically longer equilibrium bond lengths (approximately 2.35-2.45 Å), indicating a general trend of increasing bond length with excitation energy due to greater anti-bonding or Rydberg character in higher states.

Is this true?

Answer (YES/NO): NO